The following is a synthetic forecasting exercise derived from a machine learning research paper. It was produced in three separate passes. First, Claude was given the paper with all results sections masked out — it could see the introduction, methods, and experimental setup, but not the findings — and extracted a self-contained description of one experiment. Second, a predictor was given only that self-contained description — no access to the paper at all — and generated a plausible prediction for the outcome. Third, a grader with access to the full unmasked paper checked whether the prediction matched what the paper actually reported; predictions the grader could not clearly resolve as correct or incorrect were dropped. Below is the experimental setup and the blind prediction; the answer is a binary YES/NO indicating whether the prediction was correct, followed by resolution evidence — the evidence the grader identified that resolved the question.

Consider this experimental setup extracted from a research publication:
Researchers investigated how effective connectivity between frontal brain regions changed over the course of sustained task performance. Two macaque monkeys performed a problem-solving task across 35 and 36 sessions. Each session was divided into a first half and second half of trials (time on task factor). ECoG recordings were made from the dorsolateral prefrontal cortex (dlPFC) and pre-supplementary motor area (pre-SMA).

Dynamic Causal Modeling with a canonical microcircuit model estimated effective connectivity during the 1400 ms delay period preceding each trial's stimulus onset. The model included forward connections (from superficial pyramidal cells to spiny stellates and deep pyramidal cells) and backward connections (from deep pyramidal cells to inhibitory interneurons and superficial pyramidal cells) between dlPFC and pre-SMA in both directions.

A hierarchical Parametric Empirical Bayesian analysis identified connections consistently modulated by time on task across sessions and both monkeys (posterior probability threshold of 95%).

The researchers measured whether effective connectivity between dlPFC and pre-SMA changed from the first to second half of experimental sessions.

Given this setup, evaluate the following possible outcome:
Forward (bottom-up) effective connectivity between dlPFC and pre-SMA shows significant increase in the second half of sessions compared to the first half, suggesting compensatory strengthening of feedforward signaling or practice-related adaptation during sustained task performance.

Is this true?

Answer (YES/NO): YES